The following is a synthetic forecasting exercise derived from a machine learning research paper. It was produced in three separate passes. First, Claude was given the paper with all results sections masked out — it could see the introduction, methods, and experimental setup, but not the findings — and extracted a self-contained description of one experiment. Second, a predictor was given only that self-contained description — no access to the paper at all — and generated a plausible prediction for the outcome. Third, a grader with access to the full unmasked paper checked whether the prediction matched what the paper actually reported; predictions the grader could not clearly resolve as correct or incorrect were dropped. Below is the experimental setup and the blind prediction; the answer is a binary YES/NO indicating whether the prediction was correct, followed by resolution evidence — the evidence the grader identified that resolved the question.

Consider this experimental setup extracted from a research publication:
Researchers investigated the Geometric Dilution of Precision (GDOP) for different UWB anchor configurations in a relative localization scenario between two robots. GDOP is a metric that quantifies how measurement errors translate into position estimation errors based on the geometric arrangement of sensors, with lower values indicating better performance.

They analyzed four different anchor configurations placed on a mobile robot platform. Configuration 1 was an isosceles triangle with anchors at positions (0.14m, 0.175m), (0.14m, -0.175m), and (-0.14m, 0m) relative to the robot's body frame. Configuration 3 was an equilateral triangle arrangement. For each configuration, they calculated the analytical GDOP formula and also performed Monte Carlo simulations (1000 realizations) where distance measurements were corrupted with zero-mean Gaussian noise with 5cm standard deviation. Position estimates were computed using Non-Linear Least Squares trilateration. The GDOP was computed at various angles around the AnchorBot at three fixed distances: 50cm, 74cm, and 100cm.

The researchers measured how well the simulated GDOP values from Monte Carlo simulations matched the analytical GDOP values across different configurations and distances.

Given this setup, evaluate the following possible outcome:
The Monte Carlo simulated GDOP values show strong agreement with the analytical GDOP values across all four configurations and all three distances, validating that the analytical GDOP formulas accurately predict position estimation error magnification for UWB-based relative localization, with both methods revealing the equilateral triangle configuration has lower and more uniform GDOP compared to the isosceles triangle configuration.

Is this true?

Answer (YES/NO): NO